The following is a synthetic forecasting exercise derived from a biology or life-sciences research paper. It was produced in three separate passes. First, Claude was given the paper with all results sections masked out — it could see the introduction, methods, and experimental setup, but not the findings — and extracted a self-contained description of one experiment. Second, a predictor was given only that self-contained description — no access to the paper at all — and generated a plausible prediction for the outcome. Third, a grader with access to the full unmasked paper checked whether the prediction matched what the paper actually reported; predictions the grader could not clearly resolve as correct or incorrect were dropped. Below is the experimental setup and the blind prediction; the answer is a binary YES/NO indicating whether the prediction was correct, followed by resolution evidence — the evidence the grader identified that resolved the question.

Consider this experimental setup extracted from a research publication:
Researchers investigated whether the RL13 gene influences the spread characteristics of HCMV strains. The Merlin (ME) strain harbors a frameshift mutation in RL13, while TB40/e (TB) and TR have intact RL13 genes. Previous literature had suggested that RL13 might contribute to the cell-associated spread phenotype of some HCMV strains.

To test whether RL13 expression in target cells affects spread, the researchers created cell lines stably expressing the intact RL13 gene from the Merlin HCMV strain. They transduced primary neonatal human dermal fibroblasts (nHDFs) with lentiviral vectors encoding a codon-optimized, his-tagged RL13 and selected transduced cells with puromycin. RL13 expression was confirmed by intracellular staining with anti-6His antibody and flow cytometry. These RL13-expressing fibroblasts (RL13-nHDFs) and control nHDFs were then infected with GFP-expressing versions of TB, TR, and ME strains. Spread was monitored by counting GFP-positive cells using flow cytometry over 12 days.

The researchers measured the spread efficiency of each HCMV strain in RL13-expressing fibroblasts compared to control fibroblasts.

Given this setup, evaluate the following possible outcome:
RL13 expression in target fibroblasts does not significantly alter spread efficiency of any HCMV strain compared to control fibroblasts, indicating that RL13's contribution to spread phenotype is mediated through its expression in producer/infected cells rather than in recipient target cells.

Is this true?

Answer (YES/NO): NO